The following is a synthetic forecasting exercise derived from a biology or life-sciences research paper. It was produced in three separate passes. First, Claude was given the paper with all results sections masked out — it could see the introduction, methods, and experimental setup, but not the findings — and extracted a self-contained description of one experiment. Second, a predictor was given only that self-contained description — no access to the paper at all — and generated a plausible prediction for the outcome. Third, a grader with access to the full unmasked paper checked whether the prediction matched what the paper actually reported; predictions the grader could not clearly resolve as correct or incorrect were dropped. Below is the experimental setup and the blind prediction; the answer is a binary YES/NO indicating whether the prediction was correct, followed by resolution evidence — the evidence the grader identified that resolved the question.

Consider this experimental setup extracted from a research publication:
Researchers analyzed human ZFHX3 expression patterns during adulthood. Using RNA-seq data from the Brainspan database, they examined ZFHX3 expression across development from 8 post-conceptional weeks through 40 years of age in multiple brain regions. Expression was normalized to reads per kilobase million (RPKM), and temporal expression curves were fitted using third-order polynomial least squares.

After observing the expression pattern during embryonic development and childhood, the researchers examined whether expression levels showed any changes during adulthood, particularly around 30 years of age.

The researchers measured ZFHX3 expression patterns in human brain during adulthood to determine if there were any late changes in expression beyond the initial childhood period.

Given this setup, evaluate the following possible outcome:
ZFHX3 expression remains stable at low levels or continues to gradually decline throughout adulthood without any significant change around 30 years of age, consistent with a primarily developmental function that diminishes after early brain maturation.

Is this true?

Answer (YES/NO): NO